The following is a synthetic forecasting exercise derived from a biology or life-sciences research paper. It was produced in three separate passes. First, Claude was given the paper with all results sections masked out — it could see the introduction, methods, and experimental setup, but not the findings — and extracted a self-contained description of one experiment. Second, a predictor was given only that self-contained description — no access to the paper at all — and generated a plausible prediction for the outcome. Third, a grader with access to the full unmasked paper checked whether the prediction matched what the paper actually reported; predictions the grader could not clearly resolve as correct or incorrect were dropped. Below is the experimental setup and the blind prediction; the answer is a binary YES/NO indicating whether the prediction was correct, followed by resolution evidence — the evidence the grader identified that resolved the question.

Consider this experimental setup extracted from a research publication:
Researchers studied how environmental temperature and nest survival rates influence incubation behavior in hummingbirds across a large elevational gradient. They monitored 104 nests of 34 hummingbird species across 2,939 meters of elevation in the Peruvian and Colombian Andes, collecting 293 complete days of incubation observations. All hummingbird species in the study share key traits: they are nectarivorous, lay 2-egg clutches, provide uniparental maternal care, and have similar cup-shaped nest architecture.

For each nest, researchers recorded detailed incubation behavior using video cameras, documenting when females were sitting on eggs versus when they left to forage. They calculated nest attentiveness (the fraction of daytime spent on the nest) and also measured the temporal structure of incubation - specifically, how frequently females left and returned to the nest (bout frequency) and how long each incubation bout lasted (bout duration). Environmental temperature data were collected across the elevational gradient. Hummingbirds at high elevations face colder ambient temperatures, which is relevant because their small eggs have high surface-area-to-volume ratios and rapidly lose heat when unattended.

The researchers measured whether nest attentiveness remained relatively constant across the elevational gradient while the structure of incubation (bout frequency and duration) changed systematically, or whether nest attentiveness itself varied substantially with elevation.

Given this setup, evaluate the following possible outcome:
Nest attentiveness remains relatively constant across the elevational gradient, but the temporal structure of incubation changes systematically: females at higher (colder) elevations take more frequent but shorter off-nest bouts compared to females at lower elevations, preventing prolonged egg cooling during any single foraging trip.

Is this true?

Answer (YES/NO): YES